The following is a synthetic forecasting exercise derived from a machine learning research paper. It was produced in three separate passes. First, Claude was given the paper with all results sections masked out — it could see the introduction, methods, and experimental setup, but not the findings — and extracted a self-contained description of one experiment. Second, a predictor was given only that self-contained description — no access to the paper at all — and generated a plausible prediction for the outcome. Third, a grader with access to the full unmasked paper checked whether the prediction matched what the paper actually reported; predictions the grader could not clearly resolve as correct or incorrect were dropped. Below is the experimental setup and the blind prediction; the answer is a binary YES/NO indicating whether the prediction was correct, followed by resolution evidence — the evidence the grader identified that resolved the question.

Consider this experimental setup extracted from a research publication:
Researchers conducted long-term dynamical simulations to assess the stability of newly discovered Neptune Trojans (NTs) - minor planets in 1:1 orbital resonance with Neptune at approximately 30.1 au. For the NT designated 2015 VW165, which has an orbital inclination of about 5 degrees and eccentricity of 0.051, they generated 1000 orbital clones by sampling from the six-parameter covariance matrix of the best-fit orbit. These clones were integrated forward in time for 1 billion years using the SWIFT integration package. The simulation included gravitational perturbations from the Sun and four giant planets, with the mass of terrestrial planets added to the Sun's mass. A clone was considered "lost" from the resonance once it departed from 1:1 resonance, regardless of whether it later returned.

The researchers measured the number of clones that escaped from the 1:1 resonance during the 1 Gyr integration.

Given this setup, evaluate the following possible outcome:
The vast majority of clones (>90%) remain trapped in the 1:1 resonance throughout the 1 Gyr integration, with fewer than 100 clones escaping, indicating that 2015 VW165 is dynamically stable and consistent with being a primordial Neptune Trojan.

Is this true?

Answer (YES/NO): YES